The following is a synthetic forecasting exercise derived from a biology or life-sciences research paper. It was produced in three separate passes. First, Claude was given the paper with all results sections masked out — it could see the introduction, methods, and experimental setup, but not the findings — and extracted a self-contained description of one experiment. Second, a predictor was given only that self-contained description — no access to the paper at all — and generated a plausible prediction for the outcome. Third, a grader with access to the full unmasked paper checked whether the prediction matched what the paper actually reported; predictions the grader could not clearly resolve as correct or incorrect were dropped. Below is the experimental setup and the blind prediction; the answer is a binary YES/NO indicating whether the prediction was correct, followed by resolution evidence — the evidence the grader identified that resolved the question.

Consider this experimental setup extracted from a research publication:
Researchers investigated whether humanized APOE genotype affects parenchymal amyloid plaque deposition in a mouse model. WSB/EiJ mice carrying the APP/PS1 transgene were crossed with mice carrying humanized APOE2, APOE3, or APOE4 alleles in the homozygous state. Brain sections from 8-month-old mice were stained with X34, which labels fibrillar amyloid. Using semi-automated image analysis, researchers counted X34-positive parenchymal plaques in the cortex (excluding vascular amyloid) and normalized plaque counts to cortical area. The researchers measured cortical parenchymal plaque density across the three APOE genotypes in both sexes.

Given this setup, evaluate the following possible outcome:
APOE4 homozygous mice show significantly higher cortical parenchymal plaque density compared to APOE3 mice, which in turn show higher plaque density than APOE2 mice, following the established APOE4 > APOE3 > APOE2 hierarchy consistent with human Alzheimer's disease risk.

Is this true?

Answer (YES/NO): NO